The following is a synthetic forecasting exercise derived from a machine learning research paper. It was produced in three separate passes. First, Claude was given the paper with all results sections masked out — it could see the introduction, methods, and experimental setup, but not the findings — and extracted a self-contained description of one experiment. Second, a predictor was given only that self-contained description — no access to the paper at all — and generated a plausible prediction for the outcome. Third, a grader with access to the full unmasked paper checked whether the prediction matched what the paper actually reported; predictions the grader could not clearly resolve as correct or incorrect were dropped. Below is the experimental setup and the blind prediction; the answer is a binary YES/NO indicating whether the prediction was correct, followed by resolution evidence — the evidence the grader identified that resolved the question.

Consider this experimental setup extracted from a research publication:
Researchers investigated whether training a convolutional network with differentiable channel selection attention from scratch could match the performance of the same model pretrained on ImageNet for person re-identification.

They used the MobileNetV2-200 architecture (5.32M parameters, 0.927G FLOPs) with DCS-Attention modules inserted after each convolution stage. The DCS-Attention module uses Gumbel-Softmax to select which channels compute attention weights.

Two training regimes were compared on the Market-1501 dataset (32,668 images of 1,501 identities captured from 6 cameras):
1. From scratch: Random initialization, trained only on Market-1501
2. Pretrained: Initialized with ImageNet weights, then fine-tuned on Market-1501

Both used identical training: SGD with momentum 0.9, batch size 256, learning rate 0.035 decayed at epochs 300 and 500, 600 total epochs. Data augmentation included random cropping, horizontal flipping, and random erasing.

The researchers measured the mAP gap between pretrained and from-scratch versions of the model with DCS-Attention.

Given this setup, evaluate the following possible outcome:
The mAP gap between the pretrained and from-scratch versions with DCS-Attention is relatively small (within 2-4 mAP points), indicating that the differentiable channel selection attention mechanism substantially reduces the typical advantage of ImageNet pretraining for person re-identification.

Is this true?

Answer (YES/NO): YES